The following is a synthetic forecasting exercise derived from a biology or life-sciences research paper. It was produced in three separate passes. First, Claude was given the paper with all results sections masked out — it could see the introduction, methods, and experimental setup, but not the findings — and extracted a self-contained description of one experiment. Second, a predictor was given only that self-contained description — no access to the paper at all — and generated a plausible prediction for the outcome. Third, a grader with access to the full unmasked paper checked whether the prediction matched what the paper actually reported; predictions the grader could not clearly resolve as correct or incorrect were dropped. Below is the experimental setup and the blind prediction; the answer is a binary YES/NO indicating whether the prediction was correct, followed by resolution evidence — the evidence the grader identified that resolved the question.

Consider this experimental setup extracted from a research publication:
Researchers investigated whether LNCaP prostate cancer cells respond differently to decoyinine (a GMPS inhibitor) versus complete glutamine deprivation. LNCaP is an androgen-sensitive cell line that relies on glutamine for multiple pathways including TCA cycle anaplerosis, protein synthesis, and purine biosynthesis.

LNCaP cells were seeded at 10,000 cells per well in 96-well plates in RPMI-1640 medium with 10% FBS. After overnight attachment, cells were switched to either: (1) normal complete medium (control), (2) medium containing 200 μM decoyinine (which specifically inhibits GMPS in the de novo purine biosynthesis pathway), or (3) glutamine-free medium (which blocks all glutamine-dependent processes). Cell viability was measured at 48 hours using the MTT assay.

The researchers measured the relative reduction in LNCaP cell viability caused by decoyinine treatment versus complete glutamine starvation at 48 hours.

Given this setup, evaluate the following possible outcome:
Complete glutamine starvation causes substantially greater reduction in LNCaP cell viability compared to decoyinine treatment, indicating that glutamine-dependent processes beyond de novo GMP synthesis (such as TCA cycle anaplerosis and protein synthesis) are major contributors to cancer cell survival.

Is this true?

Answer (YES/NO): NO